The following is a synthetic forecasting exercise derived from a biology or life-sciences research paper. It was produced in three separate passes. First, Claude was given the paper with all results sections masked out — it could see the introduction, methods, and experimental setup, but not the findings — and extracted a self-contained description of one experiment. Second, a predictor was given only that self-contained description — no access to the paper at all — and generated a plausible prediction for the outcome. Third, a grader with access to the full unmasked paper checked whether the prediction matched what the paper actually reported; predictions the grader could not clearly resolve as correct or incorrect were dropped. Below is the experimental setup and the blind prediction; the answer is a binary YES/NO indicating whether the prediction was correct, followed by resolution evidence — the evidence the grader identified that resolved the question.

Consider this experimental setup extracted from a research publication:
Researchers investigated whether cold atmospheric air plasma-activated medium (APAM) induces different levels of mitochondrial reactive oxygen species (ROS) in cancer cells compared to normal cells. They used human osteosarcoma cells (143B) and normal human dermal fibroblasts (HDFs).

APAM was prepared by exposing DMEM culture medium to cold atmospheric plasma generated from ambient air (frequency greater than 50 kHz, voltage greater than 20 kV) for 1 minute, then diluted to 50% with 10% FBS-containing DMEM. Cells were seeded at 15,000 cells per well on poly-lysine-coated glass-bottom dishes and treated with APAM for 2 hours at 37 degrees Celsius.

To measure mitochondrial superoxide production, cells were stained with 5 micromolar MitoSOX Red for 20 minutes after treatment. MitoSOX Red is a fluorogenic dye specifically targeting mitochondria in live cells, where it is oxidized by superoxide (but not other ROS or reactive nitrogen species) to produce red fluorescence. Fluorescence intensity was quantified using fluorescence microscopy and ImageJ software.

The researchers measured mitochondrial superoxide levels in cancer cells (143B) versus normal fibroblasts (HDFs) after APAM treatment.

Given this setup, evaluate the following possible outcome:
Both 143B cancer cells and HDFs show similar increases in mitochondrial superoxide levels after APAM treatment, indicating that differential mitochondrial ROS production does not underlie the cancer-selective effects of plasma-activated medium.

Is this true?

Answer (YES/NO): NO